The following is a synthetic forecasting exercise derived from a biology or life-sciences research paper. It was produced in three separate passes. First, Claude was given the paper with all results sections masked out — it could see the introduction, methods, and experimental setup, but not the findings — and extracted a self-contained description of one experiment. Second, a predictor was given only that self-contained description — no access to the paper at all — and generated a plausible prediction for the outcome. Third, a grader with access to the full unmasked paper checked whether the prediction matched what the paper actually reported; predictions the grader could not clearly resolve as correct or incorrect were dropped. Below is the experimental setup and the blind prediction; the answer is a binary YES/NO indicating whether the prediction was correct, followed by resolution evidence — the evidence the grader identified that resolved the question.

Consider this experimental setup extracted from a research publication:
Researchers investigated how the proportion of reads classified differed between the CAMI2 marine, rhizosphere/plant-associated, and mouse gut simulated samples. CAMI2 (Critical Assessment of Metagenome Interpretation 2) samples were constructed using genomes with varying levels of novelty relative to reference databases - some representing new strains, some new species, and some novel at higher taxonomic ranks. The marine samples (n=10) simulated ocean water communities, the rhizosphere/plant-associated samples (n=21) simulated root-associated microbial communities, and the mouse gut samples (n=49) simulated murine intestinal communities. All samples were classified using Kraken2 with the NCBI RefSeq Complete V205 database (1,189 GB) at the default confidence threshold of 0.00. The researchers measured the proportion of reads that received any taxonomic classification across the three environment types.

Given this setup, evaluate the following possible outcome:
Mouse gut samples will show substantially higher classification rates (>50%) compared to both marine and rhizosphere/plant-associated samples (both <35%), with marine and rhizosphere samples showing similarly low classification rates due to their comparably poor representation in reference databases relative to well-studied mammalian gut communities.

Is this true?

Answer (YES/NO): NO